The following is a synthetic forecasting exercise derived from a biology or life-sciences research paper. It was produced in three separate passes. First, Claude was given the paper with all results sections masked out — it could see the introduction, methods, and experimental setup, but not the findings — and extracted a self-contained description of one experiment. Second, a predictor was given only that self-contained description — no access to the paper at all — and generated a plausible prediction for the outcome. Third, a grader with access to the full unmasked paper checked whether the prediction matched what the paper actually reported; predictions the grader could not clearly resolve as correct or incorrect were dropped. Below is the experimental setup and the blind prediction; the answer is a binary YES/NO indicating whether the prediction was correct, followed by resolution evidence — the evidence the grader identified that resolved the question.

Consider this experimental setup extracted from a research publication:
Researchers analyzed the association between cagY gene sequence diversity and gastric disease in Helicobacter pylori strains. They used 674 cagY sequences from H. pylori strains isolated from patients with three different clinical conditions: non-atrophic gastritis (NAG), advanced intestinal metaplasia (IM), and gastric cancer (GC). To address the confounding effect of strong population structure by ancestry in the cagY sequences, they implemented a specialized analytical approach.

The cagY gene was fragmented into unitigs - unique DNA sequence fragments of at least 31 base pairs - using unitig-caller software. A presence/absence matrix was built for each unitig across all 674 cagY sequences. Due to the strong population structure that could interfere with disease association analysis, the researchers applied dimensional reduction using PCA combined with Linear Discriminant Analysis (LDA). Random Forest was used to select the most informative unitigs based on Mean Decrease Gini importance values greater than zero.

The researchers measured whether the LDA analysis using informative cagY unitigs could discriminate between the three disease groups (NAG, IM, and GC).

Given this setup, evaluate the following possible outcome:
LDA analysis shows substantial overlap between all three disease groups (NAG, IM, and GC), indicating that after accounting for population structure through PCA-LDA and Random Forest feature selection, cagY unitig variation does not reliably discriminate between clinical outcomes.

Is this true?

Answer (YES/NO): NO